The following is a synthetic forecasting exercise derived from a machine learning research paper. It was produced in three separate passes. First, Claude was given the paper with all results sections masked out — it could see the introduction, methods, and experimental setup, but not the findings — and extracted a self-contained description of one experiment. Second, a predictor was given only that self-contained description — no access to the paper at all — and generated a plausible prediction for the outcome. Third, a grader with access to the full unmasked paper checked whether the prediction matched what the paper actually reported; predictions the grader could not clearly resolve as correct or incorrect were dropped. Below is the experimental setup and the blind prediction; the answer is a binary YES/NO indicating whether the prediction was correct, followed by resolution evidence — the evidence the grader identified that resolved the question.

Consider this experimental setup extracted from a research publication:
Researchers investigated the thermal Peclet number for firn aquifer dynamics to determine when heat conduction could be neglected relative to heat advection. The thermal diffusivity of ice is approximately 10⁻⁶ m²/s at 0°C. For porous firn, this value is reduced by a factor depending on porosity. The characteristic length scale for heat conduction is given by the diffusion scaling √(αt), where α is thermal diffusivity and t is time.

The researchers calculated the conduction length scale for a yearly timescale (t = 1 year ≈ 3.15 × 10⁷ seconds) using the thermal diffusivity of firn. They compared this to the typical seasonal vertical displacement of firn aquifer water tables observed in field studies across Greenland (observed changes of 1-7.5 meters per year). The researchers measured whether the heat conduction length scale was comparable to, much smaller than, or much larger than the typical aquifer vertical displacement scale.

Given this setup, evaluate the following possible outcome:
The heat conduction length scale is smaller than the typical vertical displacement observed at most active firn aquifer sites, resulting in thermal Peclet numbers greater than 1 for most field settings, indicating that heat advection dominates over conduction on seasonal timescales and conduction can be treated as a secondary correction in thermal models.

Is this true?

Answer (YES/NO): NO